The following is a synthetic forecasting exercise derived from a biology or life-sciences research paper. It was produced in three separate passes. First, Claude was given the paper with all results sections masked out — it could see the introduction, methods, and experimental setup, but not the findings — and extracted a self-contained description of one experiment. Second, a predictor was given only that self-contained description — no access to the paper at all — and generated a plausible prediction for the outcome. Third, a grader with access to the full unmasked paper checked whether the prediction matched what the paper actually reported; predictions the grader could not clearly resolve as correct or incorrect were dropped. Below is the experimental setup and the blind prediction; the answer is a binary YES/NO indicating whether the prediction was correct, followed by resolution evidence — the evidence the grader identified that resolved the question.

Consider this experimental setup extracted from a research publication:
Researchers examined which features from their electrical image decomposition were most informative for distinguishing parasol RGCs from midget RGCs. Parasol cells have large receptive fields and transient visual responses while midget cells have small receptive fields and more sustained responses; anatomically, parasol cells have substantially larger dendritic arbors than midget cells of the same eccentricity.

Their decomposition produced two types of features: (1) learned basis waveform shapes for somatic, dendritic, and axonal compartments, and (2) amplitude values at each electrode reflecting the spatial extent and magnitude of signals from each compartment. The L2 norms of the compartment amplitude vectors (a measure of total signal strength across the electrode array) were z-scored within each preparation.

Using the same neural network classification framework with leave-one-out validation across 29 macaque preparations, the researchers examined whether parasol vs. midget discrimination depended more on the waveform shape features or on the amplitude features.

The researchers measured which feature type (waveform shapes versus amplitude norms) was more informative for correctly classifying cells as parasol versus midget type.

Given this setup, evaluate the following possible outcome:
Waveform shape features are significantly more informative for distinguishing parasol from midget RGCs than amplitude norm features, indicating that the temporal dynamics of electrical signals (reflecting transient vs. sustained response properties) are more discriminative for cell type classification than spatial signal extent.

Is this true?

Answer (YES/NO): NO